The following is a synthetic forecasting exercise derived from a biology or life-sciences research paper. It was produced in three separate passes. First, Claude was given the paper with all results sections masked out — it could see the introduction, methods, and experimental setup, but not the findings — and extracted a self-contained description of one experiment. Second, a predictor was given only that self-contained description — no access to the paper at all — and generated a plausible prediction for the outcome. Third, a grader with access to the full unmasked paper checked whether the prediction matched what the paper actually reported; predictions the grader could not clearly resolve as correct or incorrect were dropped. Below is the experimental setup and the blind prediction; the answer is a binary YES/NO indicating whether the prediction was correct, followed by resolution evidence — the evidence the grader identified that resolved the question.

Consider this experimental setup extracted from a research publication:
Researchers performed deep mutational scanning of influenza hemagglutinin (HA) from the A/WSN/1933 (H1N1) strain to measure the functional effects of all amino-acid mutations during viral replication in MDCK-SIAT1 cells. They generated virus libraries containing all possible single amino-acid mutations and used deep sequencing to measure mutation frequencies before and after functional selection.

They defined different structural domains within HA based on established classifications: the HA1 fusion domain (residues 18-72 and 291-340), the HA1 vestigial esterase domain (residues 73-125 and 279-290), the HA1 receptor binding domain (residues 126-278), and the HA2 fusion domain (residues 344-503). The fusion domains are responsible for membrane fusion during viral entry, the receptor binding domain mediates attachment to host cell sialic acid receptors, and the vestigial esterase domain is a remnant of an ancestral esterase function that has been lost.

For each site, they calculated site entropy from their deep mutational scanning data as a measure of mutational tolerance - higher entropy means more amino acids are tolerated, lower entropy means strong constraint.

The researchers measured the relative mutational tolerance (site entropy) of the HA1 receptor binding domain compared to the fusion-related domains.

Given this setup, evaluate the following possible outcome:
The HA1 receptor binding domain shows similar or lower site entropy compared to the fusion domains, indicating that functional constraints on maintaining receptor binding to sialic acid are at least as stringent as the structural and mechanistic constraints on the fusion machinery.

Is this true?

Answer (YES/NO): NO